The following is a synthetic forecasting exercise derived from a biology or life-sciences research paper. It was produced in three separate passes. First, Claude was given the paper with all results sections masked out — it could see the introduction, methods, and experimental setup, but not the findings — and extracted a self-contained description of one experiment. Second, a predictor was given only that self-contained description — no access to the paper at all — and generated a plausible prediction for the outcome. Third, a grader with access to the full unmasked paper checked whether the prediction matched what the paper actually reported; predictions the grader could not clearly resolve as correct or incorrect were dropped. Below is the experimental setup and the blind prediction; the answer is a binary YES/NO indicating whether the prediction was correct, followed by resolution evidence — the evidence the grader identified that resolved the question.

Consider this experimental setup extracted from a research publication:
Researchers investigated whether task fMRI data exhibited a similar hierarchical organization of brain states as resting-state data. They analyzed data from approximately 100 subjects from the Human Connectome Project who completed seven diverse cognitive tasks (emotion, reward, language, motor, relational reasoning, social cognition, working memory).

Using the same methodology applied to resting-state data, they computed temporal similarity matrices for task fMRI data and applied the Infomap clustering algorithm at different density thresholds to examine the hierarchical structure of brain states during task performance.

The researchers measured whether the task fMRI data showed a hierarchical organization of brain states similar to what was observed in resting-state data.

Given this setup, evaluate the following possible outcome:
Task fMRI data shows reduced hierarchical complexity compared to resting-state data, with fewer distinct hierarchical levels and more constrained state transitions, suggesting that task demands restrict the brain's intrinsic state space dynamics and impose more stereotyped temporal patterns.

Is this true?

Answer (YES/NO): NO